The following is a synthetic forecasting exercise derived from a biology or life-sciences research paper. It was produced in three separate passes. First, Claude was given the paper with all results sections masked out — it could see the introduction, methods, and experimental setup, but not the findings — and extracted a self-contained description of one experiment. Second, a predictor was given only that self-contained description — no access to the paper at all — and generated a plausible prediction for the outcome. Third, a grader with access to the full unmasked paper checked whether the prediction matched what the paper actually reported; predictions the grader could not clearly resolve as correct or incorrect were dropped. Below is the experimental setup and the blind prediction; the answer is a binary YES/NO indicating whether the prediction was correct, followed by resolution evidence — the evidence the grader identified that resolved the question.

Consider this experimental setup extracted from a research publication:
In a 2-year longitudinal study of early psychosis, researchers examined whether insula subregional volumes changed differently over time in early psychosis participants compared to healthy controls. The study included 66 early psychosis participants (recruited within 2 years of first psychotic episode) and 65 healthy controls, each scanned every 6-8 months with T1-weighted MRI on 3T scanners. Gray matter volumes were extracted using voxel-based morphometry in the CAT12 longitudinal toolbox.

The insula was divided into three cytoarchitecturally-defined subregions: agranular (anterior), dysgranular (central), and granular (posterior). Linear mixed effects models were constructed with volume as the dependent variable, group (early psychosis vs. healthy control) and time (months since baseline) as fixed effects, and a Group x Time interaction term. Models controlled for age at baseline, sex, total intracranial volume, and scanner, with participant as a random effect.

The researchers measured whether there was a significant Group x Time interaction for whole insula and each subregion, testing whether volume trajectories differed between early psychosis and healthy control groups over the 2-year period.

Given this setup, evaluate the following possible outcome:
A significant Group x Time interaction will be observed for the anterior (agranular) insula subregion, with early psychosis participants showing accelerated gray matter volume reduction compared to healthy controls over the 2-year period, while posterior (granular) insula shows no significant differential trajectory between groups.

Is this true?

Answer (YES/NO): NO